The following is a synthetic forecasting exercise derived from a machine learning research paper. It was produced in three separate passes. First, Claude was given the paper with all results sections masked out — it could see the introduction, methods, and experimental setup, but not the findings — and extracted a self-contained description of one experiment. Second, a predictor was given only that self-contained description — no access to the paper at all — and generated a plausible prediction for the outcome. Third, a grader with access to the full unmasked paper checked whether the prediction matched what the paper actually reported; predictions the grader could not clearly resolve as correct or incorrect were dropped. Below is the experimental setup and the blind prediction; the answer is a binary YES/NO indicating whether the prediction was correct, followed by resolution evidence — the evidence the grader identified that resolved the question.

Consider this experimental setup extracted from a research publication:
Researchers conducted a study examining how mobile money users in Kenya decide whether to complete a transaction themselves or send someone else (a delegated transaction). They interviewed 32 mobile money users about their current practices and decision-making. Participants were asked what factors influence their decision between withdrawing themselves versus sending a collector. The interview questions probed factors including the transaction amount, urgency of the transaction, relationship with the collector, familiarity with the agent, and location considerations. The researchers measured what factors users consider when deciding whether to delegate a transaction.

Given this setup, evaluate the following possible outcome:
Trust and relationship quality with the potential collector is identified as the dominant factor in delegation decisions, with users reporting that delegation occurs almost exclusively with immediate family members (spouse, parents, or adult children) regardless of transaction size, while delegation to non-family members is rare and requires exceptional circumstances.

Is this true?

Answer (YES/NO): NO